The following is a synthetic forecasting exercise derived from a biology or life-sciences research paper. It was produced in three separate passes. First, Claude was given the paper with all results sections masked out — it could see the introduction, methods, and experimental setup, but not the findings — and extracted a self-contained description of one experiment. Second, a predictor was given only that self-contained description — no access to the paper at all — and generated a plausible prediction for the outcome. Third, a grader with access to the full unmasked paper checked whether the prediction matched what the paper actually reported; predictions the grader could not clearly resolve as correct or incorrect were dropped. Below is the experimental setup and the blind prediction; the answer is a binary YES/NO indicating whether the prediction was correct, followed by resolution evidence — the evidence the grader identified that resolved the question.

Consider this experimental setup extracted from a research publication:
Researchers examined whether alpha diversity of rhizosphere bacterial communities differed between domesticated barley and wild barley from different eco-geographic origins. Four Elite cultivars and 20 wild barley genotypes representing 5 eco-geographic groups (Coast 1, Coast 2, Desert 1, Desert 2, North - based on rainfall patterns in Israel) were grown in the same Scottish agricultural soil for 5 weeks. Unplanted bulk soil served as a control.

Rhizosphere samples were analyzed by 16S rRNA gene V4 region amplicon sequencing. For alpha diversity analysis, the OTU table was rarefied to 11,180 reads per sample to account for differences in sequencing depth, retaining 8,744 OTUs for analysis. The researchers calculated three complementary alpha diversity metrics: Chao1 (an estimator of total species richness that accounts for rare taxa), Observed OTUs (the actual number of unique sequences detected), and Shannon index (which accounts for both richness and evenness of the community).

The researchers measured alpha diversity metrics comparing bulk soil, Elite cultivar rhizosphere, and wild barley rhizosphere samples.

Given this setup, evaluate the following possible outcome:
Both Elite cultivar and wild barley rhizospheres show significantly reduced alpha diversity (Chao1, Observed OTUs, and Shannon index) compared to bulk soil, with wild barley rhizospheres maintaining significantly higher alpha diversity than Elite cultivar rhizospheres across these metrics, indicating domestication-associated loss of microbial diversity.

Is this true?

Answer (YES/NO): NO